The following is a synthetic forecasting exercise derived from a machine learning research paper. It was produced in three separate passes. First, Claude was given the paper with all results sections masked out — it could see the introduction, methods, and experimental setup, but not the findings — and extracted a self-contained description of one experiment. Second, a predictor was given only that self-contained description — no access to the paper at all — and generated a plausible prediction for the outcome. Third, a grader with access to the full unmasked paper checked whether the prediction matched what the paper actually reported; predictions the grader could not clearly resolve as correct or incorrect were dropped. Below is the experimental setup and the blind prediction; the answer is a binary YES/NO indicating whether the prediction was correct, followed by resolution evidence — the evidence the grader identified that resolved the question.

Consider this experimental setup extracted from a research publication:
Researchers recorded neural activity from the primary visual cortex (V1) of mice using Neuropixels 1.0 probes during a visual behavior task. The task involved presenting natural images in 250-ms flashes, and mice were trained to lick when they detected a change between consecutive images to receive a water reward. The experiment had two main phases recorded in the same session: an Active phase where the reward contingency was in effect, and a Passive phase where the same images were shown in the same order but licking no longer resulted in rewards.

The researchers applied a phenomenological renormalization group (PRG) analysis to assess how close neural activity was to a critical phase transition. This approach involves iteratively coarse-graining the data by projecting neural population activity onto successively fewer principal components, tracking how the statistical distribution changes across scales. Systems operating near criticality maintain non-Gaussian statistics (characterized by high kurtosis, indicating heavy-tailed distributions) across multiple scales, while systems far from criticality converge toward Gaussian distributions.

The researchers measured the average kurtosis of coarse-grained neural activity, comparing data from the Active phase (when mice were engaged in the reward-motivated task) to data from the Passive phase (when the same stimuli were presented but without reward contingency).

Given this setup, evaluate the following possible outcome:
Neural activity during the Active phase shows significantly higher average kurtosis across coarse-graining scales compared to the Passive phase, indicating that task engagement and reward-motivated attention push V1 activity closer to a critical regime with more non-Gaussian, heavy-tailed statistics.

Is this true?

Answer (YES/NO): YES